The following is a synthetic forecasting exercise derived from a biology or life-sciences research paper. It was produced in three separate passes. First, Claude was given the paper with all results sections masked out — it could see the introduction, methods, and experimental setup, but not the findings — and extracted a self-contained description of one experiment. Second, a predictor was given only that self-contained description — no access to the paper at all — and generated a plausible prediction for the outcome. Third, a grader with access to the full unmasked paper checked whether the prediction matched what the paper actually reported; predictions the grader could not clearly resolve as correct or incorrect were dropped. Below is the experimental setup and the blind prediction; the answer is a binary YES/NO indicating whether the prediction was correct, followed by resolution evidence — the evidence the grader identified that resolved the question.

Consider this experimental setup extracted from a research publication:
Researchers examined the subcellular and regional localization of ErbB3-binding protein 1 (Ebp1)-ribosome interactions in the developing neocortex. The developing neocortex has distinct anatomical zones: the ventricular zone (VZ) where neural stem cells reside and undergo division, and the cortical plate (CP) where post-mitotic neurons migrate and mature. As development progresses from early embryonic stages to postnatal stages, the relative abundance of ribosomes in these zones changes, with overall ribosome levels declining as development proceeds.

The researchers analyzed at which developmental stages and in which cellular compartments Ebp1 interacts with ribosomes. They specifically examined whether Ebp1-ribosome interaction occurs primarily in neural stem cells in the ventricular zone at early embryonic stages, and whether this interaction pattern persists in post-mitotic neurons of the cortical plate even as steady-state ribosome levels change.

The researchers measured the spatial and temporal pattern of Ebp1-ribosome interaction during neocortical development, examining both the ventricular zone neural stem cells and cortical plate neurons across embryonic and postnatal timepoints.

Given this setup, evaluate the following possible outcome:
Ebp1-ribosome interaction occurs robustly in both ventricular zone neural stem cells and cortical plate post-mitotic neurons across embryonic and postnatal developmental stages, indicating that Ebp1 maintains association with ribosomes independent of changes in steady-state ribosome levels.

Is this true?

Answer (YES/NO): NO